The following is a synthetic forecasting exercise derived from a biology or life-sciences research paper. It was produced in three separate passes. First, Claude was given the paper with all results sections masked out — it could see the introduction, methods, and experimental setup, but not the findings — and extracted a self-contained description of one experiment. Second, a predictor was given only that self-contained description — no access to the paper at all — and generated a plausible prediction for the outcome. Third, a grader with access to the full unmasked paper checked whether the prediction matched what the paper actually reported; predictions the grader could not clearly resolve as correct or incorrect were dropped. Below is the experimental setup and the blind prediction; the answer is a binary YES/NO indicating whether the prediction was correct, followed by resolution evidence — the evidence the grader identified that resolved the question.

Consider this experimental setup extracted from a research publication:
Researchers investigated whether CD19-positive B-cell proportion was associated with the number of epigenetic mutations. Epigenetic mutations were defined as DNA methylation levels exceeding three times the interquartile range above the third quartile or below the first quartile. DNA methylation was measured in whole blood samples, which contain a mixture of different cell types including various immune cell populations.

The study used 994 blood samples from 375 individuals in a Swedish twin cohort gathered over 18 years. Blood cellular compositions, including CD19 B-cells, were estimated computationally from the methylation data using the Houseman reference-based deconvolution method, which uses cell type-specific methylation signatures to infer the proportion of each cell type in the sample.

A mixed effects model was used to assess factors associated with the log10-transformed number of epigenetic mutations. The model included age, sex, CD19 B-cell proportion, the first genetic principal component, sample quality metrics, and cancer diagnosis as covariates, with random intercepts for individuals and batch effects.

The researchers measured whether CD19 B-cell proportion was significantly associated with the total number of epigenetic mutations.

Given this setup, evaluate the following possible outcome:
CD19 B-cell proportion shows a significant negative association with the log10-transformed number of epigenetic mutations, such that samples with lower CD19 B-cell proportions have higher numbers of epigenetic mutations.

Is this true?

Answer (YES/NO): NO